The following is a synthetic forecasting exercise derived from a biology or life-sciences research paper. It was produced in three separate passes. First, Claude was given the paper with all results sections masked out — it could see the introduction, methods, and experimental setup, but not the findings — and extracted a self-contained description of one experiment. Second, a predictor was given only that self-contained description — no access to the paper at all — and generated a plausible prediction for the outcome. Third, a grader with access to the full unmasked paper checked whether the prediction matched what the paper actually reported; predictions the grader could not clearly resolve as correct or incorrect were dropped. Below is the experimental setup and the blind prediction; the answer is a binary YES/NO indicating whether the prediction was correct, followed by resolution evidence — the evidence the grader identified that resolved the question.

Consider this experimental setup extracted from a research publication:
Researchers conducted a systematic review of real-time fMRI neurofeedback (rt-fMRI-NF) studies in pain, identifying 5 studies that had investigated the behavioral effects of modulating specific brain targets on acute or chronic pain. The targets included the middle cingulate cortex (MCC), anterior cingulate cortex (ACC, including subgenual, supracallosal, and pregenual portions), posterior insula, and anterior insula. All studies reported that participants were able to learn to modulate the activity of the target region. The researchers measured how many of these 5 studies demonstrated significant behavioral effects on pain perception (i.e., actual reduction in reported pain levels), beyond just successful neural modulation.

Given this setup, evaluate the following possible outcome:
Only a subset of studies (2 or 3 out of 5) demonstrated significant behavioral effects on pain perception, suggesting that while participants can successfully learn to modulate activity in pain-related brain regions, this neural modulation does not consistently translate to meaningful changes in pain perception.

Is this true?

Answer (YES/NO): YES